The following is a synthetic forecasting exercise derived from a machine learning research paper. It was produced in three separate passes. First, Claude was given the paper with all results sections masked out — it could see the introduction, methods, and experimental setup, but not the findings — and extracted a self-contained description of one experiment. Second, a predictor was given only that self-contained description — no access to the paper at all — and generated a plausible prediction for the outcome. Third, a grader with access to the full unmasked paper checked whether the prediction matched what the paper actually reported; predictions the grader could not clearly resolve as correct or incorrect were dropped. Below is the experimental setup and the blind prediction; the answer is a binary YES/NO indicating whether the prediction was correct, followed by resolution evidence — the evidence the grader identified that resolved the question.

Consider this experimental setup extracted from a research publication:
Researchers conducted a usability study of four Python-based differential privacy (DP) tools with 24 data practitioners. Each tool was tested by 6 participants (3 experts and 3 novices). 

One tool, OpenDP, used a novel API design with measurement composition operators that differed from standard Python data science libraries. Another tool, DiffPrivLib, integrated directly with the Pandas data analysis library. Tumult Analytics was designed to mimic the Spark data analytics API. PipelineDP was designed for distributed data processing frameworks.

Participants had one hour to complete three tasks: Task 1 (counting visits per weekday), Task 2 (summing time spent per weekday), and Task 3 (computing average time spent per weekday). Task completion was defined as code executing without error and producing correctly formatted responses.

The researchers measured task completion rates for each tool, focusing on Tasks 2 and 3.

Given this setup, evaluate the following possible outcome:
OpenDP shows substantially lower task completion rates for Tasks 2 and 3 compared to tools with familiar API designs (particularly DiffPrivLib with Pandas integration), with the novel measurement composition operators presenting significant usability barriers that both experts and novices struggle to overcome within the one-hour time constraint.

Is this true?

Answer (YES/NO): YES